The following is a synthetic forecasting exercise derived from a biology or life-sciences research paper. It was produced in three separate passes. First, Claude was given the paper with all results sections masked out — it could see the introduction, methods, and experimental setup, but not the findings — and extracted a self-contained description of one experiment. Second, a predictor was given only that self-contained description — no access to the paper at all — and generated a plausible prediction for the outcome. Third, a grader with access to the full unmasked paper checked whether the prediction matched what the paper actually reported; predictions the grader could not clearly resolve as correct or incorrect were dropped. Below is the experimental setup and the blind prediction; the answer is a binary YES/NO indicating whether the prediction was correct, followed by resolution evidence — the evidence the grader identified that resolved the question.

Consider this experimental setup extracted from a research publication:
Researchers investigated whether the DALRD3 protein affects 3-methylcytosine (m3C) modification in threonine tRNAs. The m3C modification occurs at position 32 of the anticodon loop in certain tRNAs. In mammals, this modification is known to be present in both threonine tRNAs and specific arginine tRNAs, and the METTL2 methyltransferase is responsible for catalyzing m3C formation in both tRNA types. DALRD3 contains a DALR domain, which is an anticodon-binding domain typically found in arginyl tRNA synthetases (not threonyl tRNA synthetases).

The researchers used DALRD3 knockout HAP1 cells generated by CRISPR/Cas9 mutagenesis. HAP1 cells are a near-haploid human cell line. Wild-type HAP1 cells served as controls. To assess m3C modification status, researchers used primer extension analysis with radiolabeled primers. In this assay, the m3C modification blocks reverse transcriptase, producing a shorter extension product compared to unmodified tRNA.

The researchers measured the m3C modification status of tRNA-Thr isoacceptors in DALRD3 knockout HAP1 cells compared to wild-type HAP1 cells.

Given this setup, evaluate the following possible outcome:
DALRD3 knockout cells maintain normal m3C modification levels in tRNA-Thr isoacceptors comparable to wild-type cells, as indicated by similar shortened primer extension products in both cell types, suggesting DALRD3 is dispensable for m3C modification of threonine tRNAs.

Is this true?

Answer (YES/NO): YES